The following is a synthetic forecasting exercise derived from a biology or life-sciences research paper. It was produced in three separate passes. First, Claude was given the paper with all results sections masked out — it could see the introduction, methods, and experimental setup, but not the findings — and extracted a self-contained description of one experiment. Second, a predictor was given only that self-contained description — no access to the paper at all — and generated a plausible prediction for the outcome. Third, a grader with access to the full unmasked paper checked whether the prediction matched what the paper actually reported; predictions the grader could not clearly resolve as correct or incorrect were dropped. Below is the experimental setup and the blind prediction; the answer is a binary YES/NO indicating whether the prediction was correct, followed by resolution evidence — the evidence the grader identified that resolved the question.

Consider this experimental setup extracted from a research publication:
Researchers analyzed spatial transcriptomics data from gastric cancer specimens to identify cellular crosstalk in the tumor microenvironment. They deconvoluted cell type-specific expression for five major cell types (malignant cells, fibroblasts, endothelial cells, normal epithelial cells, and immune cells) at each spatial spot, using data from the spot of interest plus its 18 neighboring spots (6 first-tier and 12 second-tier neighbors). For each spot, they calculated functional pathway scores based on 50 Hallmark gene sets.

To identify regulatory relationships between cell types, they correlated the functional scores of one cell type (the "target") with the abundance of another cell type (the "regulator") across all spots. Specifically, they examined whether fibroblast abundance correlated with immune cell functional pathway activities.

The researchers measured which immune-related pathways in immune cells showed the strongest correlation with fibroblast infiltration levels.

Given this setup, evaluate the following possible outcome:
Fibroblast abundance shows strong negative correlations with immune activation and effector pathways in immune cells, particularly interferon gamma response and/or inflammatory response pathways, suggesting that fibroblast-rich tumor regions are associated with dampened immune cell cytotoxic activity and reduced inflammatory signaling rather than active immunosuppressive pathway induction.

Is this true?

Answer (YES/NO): NO